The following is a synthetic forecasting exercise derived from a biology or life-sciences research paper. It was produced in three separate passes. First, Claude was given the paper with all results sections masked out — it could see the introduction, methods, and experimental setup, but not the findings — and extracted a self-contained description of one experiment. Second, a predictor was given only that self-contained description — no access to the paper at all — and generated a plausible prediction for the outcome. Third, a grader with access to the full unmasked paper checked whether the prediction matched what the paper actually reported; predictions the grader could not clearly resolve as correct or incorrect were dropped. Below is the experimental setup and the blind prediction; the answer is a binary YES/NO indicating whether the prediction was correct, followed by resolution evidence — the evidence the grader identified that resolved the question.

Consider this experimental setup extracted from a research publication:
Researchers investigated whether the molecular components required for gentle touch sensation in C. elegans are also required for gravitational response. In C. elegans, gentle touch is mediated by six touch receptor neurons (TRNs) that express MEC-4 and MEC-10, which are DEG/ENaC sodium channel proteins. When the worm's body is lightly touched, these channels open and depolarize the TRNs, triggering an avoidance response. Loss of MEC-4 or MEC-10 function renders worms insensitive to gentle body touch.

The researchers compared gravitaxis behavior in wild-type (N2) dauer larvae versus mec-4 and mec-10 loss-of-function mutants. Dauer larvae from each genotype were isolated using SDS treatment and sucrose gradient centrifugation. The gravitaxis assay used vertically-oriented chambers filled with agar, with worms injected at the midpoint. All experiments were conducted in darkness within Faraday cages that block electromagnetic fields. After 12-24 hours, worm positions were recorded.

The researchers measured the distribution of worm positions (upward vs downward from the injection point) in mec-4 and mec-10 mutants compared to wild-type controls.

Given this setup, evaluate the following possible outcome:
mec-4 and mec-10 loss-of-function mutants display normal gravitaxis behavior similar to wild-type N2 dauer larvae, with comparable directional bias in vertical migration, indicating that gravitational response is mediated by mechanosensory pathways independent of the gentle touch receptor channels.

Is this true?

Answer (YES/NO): YES